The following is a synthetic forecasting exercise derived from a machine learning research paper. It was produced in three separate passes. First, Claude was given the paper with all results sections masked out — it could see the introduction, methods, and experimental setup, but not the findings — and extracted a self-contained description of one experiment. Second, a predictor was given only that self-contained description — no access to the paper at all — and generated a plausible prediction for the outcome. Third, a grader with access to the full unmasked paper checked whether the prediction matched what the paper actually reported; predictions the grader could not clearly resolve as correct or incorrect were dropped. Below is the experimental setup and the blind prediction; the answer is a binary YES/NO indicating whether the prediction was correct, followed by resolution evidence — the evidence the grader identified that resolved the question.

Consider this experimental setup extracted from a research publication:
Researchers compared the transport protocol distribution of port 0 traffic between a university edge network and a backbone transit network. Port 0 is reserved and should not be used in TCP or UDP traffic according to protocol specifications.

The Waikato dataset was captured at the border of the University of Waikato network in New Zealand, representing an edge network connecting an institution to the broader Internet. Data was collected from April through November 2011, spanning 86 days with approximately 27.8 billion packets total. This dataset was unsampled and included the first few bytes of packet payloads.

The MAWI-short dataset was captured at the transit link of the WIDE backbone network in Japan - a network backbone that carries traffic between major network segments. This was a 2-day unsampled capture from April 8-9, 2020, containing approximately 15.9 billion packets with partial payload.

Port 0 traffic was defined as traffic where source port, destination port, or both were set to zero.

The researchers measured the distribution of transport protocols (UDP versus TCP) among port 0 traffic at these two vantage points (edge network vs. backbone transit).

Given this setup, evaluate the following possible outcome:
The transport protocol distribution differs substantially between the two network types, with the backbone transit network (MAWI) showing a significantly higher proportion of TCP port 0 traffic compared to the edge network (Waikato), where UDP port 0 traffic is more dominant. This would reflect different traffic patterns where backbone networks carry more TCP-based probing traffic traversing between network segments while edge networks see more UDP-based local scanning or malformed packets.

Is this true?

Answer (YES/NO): NO